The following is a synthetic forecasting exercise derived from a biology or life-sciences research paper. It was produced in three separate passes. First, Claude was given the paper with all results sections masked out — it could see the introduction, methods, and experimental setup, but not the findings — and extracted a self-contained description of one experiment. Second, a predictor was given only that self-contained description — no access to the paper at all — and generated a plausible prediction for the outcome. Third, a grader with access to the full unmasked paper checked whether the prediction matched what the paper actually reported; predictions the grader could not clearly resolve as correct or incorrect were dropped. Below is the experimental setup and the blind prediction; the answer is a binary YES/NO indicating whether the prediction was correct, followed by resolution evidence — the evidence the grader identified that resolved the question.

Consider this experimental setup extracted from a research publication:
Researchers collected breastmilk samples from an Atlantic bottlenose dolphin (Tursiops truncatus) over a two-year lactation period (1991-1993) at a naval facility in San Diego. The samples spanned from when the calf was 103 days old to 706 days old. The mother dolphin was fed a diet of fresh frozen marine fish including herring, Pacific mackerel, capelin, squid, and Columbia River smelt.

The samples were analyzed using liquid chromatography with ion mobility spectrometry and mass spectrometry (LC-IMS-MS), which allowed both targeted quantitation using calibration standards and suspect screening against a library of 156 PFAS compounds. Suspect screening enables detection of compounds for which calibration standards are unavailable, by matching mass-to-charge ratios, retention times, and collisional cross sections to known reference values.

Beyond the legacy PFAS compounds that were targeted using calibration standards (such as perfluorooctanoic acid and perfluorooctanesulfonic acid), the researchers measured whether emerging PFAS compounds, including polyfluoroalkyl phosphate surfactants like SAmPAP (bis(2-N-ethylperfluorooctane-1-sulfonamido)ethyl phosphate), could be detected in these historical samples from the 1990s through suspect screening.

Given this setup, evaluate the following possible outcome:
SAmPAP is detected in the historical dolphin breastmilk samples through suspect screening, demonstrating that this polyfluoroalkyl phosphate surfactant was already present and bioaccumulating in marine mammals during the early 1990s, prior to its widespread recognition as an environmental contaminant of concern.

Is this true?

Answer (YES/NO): YES